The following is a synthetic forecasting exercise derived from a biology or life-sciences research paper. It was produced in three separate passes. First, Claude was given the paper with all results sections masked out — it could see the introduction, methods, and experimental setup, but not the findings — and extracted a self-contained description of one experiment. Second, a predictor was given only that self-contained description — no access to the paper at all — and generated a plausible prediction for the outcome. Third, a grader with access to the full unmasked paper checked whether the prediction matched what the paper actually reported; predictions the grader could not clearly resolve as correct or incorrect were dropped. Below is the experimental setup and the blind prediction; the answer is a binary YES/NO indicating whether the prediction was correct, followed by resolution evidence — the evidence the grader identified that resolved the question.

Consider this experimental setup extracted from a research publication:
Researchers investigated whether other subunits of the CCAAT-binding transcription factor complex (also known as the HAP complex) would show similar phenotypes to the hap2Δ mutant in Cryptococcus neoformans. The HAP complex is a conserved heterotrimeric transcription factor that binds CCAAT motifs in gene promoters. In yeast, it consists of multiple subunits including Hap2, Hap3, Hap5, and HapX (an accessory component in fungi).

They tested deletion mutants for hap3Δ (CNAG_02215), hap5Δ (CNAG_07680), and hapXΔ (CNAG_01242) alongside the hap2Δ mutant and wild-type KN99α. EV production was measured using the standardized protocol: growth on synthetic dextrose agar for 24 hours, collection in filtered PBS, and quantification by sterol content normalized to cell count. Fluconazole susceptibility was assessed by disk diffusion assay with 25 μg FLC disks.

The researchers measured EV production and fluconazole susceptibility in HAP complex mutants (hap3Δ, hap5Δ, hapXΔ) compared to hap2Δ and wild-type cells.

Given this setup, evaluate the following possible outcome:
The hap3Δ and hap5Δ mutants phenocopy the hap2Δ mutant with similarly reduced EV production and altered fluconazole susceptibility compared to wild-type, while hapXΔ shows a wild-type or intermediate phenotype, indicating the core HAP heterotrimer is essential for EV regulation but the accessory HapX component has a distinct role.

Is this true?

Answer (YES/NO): YES